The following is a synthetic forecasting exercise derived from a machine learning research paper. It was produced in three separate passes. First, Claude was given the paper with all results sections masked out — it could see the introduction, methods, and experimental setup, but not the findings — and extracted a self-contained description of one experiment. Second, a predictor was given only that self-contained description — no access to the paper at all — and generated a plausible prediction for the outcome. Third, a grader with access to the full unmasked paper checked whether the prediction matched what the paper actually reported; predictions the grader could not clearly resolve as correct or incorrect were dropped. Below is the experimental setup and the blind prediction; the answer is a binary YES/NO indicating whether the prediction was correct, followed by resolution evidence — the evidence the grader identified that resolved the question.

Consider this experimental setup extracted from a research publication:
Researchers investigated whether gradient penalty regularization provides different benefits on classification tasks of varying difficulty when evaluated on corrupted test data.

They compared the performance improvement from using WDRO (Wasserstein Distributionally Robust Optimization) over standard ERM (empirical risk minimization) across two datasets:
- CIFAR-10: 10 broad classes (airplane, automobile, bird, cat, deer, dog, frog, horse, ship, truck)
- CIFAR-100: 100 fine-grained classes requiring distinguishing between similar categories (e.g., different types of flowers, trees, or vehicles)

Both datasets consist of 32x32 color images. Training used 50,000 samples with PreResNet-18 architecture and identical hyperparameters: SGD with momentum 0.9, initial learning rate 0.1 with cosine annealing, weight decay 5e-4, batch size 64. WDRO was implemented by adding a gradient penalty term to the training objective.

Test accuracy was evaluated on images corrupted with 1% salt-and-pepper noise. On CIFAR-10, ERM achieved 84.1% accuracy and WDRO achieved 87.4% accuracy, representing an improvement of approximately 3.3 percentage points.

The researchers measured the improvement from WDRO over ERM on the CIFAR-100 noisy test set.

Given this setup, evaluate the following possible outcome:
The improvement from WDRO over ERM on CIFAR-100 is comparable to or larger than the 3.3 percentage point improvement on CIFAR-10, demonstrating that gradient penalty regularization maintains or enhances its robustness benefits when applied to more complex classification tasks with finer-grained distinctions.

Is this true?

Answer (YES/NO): YES